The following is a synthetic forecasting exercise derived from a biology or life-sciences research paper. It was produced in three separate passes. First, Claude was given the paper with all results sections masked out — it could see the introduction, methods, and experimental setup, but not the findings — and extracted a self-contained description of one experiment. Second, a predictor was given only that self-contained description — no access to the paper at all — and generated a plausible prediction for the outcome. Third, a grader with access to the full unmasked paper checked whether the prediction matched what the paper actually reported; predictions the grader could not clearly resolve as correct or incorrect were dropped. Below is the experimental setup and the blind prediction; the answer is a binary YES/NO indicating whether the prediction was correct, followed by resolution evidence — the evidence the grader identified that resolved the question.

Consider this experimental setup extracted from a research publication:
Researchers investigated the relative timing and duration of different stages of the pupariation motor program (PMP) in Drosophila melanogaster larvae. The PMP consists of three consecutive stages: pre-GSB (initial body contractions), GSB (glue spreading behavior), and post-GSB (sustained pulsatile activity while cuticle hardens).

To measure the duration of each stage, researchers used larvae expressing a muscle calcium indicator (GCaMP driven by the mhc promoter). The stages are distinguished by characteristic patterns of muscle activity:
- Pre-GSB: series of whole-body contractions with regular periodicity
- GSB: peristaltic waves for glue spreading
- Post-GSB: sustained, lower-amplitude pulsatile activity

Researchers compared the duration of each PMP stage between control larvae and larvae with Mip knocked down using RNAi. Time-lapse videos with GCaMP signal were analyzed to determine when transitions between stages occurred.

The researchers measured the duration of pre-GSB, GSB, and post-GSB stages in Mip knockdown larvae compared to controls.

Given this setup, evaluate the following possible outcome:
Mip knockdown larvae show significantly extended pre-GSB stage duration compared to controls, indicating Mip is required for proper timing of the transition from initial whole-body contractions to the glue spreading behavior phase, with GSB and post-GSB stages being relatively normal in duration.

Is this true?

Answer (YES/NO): NO